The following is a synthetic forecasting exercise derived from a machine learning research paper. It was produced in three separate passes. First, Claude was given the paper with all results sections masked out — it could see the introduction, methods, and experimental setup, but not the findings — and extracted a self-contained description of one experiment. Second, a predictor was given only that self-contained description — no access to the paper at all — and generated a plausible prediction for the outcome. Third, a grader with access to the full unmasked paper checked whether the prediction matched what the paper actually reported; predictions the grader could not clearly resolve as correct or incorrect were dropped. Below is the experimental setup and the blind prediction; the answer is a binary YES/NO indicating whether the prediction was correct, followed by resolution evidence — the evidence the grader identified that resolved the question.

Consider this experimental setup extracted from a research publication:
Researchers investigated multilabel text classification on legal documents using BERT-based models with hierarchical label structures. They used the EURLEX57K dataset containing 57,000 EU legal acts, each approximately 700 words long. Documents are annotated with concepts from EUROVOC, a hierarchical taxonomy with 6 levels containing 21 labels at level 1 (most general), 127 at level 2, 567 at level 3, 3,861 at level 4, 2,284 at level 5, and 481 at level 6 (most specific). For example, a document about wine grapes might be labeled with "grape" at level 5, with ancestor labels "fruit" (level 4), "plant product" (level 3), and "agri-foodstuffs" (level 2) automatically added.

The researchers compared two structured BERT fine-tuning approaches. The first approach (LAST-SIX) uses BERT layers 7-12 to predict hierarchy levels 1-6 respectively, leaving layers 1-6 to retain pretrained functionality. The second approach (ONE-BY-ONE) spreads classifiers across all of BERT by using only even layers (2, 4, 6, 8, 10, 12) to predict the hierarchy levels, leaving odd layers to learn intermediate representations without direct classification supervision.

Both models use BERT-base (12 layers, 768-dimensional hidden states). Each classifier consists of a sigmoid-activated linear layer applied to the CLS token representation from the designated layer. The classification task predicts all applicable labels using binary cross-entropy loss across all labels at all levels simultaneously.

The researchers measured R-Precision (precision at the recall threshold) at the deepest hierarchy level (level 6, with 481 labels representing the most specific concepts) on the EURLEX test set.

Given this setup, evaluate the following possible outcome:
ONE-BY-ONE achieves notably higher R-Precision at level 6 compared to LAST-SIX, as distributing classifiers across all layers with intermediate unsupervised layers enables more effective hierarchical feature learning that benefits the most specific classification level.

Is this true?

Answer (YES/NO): NO